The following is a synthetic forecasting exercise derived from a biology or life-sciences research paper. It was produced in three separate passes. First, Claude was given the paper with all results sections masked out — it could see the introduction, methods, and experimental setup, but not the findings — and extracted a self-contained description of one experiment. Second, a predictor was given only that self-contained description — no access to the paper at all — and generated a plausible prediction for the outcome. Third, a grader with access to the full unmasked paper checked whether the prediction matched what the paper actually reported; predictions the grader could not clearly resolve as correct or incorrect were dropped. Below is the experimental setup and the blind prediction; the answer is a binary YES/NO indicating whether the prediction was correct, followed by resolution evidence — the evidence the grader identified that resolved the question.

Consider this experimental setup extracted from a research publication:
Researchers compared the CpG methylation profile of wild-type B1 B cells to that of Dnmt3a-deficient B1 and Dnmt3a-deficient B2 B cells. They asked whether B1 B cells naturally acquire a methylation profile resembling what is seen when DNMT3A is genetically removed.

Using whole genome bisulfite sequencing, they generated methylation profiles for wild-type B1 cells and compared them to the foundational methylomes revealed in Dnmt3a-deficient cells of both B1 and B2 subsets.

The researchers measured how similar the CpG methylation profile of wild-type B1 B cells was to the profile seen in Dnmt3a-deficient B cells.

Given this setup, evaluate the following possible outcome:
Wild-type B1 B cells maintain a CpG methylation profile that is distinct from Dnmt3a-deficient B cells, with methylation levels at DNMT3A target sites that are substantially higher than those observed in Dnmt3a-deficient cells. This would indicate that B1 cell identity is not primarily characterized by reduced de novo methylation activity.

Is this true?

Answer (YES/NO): NO